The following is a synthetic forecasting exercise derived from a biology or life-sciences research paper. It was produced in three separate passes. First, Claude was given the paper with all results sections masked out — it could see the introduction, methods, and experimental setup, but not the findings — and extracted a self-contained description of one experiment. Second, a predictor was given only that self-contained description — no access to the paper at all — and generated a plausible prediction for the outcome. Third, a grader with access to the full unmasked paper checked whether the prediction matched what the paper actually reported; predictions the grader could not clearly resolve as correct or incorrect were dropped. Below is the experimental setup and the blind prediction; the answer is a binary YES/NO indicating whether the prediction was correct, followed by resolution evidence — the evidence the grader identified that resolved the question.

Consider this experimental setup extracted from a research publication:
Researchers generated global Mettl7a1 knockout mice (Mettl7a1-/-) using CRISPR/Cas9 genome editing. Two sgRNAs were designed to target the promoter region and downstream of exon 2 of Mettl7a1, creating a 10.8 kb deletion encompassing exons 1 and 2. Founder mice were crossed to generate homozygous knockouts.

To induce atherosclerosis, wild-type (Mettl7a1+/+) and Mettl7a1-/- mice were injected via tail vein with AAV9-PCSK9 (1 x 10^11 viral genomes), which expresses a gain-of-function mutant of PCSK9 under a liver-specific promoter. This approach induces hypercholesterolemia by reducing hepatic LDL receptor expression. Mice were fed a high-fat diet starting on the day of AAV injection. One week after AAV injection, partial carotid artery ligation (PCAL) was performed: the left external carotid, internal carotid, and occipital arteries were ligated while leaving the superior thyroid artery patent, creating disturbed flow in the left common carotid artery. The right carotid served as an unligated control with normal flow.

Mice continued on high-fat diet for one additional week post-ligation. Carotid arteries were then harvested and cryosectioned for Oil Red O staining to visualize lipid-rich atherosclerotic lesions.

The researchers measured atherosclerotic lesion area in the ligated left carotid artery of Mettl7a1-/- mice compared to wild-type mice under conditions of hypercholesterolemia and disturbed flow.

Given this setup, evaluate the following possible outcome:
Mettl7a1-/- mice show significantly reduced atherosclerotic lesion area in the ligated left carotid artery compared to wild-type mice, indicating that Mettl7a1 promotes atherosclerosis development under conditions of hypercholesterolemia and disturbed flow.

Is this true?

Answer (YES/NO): NO